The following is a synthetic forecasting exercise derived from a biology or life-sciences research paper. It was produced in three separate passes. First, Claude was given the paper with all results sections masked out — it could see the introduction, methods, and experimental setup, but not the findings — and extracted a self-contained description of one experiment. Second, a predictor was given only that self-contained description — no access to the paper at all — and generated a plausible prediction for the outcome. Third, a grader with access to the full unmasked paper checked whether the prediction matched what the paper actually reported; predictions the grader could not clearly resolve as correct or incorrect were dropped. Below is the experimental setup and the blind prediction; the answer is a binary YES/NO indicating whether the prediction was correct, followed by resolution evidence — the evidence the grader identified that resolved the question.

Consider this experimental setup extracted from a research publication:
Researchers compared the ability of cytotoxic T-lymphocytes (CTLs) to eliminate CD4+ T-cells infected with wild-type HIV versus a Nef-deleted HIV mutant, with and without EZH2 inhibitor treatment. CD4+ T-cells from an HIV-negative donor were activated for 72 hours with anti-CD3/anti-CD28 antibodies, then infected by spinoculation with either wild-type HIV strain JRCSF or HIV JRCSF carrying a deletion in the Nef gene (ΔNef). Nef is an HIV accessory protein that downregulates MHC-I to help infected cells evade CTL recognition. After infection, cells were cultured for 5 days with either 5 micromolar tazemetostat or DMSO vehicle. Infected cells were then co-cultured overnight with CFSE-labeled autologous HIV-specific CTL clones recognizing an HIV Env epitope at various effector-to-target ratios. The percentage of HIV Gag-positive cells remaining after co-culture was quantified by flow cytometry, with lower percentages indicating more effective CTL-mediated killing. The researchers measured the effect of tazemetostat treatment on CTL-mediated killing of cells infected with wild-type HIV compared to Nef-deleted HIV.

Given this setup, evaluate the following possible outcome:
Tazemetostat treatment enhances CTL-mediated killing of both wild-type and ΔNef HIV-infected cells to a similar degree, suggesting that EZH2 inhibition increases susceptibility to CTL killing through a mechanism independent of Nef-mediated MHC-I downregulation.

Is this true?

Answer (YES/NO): NO